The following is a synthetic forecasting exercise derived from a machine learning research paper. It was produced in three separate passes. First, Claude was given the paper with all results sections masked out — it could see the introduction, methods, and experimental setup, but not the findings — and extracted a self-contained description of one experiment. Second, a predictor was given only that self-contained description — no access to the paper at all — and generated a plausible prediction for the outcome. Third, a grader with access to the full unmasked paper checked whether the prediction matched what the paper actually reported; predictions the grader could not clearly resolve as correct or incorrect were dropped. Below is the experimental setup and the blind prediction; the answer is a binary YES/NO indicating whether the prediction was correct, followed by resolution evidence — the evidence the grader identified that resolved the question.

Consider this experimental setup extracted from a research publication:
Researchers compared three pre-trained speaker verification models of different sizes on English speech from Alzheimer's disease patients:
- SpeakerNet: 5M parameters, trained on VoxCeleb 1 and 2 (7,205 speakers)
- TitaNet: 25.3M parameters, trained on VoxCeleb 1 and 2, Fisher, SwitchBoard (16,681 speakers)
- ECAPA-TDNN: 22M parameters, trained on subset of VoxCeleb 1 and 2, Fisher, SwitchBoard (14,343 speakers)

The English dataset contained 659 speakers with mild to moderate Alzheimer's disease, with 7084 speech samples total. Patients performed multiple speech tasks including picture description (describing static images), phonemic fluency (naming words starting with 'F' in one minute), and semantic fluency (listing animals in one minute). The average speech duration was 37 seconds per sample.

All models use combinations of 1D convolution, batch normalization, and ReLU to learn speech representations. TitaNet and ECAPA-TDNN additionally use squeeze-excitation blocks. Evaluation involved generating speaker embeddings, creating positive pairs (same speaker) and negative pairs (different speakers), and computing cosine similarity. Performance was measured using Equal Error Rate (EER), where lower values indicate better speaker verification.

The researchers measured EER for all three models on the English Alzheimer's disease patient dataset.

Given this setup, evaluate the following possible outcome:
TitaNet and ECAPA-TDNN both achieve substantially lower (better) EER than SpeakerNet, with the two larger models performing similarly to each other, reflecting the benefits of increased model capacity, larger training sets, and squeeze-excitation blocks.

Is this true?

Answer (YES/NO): YES